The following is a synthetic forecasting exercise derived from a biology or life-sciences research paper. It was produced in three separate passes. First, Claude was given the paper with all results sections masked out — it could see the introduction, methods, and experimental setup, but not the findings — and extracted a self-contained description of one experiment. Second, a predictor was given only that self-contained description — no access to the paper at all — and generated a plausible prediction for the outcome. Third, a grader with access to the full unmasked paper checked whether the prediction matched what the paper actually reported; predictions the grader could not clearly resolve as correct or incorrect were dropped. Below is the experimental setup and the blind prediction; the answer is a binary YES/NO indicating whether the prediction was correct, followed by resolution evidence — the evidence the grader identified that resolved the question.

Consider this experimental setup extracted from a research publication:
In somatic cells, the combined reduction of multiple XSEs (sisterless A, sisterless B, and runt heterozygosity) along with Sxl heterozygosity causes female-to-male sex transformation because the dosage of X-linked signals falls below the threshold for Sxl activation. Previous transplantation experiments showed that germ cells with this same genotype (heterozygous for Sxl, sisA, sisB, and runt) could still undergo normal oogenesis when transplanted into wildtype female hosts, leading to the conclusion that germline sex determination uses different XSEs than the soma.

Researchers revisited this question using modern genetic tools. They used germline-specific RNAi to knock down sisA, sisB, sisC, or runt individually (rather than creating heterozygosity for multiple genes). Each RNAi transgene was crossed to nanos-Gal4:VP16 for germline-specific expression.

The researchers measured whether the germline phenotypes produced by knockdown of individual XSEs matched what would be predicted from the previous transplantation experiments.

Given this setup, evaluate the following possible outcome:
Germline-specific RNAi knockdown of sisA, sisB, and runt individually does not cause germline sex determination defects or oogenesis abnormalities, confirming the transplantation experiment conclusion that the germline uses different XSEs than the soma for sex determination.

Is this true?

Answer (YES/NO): NO